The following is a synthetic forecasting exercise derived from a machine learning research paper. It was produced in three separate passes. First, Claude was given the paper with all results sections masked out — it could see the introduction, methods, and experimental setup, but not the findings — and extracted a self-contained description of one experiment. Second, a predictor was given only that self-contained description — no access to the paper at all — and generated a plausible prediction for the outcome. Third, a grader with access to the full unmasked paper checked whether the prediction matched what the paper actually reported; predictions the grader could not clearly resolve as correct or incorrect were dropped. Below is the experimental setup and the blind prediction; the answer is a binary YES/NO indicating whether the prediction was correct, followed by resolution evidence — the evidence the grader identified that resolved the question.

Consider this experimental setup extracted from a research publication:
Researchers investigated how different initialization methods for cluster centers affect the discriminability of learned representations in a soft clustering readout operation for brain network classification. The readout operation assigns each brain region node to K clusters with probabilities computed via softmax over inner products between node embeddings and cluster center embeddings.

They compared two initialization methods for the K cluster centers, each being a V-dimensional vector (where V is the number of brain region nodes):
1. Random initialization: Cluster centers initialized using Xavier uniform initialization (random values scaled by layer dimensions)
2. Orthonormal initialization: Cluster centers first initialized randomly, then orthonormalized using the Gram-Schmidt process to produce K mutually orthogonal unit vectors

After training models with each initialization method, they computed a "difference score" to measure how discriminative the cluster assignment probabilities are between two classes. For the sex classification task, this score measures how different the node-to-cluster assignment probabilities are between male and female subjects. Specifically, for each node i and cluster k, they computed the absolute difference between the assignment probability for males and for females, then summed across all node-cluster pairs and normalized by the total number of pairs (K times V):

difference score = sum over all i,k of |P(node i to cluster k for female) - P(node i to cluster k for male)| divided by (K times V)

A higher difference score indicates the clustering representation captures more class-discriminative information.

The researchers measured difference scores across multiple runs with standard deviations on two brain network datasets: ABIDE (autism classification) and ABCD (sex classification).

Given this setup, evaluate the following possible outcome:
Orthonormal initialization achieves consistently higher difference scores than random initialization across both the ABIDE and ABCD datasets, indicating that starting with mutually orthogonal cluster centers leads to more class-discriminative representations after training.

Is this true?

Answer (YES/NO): YES